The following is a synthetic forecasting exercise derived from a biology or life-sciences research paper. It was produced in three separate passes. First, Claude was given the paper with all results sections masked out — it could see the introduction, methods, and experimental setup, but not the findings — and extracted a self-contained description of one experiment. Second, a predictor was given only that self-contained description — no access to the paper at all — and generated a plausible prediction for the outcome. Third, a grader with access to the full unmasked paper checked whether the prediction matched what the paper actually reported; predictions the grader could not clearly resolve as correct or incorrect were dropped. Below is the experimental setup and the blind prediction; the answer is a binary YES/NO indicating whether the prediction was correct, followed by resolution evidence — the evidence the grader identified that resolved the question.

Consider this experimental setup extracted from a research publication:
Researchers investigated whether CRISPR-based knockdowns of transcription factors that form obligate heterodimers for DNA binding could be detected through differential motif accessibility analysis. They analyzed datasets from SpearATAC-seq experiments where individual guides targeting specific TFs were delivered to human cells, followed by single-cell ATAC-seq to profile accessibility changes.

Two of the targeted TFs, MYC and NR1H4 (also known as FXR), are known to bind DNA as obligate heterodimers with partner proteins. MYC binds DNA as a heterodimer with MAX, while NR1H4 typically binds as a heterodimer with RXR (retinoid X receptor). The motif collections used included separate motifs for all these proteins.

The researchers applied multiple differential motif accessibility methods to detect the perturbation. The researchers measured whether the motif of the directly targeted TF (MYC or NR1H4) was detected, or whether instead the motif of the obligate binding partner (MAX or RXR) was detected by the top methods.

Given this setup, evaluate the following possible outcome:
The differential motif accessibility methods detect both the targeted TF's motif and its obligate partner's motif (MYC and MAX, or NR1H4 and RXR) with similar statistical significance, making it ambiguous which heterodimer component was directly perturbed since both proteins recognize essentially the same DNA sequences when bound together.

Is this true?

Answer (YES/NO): NO